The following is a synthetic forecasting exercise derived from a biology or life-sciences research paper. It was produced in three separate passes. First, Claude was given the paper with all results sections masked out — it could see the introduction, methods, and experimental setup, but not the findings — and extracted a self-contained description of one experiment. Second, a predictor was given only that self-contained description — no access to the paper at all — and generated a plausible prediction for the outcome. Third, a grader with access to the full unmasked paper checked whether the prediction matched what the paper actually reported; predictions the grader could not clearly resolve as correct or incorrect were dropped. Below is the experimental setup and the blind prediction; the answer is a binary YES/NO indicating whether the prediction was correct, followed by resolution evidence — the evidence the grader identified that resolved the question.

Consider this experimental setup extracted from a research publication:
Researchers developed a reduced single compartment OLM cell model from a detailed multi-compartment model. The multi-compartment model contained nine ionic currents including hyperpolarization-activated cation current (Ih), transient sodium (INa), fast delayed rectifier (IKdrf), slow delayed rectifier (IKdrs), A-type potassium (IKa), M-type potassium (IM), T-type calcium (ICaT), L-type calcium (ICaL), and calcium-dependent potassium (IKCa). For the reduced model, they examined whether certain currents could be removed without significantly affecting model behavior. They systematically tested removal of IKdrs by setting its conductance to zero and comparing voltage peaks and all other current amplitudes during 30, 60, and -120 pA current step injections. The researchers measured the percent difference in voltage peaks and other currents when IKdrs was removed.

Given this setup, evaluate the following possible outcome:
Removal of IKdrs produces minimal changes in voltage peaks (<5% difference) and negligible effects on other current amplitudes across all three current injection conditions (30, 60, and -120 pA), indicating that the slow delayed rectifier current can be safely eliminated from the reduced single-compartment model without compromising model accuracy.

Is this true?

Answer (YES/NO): YES